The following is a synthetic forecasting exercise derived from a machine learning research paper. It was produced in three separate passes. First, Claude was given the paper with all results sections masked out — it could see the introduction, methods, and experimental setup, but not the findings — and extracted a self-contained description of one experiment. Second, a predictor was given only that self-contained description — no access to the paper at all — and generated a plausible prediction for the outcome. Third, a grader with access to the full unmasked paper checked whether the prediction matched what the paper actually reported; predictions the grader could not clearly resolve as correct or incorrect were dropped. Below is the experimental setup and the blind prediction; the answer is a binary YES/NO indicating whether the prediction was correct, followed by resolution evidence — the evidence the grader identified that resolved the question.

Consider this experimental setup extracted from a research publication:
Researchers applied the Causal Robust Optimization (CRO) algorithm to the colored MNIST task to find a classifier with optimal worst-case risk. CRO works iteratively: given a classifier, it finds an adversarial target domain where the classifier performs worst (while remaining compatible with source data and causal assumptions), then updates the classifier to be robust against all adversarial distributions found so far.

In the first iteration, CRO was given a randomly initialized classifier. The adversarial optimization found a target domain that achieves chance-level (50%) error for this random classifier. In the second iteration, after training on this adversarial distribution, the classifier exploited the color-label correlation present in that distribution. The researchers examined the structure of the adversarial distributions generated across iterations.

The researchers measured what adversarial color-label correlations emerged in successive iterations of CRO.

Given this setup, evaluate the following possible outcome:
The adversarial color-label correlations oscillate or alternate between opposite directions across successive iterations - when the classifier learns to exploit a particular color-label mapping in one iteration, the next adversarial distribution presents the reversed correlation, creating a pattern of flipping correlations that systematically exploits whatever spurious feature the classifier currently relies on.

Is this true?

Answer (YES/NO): YES